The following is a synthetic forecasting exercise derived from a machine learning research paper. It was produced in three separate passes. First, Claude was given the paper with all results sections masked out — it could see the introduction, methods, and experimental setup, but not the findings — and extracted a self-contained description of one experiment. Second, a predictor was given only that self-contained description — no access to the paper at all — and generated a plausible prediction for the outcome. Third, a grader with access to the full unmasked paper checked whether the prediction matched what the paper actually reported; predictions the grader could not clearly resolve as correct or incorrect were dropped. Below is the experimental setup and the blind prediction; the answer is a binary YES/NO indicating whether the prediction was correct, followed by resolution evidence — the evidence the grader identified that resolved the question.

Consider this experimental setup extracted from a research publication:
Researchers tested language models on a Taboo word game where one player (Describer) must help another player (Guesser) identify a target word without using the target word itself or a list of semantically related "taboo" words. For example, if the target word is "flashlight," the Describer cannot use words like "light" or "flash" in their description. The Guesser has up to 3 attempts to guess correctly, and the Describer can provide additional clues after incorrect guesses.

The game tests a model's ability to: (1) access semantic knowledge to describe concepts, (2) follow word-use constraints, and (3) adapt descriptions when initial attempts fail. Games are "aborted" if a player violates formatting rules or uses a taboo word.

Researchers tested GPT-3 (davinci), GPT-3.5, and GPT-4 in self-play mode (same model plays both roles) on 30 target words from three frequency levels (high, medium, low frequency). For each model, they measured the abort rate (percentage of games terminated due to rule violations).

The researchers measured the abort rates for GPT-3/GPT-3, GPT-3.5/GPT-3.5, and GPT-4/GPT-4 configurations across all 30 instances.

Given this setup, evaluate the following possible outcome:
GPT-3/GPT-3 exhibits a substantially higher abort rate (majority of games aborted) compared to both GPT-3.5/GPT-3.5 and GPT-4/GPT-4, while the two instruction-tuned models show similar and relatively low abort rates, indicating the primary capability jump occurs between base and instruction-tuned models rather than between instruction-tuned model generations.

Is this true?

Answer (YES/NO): NO